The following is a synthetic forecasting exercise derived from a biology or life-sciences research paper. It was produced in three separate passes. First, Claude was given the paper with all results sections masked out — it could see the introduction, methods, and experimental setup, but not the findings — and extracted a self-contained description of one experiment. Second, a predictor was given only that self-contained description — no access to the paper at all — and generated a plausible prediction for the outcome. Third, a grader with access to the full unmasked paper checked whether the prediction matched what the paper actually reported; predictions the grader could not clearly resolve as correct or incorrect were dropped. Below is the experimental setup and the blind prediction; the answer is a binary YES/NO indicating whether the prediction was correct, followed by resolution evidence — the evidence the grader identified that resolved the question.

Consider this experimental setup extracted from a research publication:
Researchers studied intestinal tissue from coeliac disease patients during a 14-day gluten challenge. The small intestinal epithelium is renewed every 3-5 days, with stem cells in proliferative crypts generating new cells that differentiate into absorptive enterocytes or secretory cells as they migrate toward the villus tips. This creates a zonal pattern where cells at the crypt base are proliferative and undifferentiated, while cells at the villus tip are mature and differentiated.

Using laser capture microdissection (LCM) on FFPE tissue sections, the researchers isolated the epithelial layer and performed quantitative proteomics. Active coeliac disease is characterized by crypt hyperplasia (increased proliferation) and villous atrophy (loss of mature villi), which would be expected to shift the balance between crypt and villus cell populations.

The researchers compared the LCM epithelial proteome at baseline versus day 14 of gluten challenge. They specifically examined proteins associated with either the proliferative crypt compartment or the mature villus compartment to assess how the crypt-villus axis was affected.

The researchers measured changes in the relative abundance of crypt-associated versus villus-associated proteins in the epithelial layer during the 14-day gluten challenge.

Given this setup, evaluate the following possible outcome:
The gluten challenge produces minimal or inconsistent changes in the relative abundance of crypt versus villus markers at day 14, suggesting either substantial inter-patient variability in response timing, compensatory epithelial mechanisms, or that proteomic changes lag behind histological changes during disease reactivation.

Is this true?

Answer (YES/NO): NO